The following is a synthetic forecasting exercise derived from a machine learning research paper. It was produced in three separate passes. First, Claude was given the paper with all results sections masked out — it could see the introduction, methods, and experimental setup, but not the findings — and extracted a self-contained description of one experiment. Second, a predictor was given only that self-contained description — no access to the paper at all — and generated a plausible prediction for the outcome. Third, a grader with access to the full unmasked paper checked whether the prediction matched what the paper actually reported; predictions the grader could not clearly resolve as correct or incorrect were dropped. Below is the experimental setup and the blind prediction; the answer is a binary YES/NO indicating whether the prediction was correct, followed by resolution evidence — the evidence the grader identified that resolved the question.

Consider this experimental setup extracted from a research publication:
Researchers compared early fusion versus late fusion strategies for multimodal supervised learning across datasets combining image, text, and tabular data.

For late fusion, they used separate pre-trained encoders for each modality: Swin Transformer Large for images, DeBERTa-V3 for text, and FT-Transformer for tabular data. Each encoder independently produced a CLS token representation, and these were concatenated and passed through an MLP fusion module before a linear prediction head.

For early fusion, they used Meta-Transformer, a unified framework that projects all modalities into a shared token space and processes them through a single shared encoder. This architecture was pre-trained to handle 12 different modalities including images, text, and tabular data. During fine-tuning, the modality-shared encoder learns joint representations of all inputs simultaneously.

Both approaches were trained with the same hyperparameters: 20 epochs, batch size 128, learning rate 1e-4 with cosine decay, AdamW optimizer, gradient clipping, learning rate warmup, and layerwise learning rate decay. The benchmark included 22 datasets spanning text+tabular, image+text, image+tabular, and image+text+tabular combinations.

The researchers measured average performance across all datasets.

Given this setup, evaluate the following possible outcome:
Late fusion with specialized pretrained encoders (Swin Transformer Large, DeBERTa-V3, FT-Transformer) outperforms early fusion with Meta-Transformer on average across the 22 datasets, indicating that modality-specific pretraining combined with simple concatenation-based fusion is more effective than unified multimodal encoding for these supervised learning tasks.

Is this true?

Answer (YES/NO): YES